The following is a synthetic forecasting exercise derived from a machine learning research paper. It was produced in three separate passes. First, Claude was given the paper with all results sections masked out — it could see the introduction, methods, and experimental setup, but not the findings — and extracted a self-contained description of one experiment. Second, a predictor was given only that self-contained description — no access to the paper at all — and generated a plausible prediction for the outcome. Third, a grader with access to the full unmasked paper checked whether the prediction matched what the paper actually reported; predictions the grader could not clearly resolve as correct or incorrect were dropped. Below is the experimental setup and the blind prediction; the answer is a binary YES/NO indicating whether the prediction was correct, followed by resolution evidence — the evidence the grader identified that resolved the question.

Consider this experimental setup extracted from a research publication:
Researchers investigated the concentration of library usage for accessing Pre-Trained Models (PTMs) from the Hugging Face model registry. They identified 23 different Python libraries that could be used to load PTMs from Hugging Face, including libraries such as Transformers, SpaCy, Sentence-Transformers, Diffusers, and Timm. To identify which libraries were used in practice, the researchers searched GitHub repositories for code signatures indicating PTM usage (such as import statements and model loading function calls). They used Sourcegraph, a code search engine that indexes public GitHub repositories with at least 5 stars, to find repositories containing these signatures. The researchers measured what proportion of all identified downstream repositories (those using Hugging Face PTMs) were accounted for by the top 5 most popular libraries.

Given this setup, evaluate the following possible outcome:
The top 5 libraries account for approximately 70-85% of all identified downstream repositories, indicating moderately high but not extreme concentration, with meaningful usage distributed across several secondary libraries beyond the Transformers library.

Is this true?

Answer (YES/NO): NO